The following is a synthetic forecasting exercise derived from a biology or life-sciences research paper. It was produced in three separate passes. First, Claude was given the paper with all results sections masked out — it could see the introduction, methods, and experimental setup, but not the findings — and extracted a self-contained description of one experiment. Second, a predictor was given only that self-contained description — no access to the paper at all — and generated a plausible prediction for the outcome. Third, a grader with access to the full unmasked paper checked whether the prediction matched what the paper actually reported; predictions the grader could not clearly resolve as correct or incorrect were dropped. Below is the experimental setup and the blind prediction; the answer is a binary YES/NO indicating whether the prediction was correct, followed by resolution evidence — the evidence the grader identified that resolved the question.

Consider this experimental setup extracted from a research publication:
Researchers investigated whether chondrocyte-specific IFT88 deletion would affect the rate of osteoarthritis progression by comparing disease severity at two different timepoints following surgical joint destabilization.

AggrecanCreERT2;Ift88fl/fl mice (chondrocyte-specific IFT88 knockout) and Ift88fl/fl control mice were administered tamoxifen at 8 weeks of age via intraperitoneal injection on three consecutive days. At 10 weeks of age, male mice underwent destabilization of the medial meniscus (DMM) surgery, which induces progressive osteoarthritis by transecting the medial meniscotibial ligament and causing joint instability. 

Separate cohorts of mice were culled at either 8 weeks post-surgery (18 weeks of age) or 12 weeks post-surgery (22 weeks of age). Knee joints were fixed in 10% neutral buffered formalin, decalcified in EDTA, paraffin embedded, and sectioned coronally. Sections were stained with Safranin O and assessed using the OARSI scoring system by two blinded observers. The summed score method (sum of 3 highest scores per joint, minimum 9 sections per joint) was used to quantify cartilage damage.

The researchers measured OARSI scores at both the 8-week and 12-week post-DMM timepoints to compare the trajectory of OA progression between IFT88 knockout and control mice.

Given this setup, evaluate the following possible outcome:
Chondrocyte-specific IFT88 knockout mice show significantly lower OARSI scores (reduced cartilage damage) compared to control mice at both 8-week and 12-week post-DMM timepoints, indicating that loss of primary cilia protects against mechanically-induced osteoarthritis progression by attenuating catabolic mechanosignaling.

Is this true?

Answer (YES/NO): NO